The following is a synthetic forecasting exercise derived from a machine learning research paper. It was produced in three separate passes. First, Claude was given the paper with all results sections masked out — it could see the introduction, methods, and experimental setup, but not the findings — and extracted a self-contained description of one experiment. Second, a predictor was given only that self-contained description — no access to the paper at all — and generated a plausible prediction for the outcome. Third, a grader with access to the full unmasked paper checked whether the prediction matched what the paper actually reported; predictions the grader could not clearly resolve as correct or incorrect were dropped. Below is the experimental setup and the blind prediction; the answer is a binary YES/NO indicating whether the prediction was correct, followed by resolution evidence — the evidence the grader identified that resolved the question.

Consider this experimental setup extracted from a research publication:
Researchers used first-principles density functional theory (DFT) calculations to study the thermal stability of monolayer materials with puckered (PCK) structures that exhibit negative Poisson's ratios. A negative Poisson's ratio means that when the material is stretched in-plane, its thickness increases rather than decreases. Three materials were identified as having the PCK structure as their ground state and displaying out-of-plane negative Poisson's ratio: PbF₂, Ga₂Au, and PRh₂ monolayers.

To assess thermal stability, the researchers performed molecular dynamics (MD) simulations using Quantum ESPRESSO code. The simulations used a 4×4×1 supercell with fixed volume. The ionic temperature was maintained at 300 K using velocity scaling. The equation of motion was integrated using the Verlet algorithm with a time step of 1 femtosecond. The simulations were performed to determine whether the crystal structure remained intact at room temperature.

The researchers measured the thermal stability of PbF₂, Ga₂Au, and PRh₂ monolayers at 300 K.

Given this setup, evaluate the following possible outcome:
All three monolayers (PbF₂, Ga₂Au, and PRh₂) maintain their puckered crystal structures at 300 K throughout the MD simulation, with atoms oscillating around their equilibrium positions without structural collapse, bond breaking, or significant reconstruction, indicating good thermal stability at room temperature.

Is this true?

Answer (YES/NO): NO